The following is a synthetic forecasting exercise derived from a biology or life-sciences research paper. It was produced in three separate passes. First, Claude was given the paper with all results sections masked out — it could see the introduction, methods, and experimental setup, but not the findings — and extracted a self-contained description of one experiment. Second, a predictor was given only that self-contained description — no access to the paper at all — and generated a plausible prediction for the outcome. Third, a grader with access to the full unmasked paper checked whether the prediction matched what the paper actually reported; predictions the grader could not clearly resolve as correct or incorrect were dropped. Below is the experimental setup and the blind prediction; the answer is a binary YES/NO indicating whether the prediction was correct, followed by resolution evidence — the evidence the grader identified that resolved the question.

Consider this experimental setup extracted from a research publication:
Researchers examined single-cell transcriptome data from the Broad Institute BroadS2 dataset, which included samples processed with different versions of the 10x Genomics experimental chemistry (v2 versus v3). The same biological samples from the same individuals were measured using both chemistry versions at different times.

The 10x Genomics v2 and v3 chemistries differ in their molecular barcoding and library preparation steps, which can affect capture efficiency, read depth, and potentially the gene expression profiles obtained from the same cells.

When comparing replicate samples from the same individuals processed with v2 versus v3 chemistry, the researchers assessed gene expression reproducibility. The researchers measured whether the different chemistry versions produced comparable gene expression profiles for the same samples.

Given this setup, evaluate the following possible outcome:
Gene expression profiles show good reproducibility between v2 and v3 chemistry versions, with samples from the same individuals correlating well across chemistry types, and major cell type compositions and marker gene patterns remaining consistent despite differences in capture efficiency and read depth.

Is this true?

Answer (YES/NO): NO